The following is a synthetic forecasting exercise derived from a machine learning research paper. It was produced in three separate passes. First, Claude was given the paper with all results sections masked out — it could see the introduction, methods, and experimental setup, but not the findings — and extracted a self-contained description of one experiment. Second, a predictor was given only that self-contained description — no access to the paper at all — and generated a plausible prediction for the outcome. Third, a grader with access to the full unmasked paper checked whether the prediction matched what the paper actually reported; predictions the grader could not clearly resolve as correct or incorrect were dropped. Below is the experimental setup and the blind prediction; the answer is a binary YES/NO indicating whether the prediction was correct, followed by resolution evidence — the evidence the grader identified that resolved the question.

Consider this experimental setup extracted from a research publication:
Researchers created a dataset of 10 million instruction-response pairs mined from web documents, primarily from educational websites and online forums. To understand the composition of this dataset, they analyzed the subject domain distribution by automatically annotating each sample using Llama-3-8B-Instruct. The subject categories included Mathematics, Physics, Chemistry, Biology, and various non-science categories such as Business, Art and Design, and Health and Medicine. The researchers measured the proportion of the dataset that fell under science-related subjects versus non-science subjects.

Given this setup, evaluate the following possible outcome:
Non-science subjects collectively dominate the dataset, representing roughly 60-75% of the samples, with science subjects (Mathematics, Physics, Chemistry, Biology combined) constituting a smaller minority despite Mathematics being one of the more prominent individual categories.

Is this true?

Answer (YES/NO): NO